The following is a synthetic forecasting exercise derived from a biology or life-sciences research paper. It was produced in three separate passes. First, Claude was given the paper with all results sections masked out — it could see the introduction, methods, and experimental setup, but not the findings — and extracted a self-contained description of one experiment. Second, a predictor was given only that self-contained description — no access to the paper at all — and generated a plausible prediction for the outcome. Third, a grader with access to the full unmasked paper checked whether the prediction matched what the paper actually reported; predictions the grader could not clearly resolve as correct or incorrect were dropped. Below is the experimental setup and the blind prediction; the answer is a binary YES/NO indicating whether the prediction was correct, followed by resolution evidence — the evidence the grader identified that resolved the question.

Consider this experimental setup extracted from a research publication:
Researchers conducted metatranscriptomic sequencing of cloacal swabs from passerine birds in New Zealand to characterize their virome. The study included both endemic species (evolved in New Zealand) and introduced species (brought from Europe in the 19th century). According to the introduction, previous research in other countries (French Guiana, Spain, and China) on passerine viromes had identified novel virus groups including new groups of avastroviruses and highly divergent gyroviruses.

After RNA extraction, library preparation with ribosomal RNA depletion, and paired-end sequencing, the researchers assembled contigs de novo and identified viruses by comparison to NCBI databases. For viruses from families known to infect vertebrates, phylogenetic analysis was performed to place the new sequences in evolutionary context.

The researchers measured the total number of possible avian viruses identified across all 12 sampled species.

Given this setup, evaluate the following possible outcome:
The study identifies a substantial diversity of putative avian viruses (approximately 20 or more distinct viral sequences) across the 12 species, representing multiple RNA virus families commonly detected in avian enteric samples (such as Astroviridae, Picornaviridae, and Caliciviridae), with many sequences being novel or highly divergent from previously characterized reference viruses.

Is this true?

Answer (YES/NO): YES